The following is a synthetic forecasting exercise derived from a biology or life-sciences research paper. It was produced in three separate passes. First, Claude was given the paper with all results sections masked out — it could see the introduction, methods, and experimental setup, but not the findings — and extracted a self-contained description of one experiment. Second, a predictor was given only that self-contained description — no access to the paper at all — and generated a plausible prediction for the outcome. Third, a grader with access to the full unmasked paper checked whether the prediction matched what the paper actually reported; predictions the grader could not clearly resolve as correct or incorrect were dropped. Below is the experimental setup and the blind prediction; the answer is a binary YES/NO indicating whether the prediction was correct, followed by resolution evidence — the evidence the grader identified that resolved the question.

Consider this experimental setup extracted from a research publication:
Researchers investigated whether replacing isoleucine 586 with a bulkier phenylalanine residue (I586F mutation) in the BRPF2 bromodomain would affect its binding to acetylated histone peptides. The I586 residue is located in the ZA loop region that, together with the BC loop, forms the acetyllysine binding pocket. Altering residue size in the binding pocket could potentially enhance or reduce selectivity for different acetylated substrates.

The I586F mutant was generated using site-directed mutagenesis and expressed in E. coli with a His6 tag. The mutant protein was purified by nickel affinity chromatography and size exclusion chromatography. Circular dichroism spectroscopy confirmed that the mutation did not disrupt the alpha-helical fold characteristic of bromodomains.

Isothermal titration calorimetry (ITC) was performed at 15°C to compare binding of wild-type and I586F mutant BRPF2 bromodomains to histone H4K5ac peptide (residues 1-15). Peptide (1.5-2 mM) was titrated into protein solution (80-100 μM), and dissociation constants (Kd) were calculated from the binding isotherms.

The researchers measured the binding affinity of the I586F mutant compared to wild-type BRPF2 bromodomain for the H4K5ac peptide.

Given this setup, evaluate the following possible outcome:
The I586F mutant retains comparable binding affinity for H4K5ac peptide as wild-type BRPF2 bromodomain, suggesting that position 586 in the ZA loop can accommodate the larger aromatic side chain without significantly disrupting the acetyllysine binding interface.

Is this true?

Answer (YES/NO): YES